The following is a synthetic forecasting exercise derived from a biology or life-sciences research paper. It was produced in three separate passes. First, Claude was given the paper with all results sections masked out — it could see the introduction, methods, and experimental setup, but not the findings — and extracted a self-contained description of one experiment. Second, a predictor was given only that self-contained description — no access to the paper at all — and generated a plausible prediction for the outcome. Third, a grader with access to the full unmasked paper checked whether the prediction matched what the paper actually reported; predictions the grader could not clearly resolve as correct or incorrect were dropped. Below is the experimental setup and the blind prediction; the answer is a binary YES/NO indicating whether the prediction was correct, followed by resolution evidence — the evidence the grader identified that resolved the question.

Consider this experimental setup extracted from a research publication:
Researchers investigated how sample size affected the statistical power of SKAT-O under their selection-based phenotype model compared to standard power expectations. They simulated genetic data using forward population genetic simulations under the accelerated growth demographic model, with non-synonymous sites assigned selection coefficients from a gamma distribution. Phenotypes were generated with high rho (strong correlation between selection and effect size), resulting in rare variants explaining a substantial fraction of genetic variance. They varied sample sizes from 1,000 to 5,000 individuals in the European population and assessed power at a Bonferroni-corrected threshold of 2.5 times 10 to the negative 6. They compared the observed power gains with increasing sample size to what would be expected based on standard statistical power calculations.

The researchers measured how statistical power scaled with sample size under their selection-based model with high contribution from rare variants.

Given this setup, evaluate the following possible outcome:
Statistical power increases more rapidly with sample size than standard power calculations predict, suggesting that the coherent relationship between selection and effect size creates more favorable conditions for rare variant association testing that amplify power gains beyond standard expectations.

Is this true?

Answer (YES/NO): NO